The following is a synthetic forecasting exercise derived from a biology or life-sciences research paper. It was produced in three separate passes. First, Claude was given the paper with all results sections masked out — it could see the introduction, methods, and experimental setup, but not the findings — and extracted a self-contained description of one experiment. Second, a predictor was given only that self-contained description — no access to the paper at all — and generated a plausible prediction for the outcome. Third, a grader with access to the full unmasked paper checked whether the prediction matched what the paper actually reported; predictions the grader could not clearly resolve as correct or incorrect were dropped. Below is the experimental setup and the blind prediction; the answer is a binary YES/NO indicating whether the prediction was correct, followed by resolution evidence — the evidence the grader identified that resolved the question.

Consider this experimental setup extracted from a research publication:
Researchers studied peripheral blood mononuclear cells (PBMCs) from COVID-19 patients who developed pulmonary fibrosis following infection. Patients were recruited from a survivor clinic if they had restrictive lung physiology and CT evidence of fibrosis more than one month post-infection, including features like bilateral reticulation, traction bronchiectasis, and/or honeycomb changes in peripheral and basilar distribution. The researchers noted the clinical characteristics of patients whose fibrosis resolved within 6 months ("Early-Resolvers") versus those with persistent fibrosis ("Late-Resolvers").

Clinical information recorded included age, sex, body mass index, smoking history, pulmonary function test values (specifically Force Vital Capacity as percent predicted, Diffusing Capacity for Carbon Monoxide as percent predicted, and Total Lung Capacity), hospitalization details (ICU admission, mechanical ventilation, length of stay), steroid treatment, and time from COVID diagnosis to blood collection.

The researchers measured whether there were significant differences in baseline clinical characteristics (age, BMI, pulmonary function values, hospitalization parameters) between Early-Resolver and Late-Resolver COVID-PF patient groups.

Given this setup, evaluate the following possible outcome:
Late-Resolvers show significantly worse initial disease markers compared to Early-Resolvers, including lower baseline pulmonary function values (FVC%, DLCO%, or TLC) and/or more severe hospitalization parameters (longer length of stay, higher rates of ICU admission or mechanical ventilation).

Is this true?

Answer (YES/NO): NO